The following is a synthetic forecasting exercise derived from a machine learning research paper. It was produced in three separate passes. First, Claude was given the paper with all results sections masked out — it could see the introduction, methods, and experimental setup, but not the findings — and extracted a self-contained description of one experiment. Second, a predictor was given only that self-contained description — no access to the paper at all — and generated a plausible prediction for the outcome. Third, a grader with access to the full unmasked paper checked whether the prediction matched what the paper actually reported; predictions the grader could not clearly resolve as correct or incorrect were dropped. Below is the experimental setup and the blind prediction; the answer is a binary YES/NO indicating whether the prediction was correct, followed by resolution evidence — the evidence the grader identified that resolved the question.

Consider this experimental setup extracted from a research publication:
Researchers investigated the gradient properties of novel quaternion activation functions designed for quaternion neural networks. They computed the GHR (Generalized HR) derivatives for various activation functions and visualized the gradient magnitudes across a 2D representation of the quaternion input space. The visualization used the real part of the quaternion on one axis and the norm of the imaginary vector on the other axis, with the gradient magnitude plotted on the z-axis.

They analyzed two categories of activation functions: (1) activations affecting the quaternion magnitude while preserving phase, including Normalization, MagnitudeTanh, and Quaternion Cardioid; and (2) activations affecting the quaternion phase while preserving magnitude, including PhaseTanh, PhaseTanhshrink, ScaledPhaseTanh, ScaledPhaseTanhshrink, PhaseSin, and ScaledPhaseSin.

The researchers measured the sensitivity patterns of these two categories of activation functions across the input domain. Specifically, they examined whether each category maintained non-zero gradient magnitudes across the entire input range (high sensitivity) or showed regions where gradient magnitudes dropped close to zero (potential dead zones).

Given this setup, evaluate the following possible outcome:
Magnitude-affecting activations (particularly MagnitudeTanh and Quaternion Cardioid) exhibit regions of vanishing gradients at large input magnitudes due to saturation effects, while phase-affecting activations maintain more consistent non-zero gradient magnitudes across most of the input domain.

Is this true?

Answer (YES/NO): YES